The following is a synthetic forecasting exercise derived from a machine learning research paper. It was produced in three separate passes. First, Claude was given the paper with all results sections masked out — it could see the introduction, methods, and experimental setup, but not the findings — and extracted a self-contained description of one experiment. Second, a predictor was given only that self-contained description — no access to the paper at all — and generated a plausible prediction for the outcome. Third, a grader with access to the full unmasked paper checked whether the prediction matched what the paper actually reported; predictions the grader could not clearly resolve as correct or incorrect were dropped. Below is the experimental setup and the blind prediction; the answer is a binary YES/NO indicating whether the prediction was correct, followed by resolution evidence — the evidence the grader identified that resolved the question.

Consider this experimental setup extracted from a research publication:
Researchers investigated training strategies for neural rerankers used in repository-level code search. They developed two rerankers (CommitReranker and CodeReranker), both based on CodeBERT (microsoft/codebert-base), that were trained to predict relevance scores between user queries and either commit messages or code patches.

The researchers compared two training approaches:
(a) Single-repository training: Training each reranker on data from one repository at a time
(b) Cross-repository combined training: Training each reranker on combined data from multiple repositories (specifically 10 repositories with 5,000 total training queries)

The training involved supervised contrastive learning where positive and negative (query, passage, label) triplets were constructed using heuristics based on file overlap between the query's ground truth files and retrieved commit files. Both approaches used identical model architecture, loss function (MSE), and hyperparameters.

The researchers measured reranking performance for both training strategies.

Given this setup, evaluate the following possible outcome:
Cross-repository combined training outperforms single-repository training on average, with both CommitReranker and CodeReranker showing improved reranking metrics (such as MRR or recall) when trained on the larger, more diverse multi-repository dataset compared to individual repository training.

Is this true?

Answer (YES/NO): YES